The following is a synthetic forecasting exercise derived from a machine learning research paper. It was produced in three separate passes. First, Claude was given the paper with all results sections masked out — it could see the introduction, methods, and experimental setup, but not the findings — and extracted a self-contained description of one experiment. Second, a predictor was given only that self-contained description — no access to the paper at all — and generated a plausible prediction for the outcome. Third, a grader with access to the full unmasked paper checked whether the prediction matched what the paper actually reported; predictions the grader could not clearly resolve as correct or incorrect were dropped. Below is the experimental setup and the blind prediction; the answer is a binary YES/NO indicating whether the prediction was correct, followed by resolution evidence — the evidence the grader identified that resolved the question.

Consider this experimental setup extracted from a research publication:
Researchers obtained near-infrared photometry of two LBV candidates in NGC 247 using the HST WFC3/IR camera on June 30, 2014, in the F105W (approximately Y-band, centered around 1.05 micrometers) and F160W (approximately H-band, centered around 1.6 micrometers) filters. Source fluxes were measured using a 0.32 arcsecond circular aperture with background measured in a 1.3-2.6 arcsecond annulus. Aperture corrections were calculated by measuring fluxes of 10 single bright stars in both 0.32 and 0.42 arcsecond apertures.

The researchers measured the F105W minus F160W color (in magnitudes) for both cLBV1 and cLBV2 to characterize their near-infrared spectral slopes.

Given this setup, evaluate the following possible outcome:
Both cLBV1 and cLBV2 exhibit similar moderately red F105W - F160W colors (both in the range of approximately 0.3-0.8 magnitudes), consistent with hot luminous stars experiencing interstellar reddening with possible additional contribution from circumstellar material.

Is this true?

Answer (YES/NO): YES